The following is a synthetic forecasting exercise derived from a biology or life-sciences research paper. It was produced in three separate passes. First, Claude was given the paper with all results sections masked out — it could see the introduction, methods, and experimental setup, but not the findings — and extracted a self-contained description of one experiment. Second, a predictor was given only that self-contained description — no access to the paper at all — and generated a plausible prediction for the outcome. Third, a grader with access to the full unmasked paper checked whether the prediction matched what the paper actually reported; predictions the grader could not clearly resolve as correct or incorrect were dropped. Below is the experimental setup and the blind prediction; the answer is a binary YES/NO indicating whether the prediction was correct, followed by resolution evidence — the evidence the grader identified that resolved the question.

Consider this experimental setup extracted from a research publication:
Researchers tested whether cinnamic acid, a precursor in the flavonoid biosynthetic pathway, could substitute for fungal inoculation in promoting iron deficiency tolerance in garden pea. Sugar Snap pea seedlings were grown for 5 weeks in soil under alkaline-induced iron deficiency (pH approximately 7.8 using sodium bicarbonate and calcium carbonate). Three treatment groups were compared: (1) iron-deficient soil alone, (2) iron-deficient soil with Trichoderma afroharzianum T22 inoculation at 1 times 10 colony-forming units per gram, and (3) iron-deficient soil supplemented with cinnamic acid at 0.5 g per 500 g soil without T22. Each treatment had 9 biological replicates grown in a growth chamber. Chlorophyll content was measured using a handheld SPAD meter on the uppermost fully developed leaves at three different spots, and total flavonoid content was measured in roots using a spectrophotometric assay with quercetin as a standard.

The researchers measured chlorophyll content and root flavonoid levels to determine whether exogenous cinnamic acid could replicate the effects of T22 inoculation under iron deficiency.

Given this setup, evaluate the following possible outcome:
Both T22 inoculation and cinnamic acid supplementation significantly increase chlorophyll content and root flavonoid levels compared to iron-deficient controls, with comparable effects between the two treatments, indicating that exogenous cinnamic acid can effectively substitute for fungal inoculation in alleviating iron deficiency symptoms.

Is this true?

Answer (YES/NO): YES